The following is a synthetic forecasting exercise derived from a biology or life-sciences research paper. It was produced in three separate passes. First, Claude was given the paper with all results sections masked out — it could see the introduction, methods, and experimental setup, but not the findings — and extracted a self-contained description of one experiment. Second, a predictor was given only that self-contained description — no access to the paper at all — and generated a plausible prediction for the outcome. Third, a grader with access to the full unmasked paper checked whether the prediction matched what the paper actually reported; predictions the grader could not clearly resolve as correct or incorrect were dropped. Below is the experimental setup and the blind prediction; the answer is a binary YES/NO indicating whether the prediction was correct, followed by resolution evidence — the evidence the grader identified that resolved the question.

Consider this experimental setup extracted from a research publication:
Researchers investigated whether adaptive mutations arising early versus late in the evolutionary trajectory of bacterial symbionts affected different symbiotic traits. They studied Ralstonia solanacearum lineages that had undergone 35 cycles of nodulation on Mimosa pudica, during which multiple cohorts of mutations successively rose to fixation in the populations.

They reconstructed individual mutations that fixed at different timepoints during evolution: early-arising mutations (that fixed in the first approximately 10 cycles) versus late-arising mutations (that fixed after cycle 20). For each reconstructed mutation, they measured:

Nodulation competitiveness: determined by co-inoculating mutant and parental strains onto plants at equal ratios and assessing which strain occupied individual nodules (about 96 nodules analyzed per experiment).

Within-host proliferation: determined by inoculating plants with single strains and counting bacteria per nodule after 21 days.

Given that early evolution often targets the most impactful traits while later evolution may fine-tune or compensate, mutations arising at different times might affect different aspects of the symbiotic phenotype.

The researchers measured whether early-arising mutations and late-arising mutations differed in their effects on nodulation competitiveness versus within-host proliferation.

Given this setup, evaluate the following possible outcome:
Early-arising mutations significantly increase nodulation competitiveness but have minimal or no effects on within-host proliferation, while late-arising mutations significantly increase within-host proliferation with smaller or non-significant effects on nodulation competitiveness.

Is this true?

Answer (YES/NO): NO